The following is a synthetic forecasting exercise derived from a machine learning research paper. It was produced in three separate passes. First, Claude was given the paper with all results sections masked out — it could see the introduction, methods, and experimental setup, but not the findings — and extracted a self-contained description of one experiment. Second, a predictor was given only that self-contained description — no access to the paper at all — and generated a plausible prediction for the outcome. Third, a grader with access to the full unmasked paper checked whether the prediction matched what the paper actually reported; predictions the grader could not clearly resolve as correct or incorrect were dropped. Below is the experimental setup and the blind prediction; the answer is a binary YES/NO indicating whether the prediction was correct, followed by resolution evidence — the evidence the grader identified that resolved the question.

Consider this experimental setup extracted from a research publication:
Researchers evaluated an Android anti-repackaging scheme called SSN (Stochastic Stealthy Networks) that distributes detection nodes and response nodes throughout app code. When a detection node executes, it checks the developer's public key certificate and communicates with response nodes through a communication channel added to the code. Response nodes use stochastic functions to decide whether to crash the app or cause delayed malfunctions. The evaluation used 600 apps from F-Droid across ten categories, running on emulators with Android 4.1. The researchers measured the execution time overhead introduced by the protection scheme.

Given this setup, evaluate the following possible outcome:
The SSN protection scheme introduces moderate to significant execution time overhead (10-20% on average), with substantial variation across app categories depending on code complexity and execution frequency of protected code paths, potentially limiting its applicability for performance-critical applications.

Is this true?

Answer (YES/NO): NO